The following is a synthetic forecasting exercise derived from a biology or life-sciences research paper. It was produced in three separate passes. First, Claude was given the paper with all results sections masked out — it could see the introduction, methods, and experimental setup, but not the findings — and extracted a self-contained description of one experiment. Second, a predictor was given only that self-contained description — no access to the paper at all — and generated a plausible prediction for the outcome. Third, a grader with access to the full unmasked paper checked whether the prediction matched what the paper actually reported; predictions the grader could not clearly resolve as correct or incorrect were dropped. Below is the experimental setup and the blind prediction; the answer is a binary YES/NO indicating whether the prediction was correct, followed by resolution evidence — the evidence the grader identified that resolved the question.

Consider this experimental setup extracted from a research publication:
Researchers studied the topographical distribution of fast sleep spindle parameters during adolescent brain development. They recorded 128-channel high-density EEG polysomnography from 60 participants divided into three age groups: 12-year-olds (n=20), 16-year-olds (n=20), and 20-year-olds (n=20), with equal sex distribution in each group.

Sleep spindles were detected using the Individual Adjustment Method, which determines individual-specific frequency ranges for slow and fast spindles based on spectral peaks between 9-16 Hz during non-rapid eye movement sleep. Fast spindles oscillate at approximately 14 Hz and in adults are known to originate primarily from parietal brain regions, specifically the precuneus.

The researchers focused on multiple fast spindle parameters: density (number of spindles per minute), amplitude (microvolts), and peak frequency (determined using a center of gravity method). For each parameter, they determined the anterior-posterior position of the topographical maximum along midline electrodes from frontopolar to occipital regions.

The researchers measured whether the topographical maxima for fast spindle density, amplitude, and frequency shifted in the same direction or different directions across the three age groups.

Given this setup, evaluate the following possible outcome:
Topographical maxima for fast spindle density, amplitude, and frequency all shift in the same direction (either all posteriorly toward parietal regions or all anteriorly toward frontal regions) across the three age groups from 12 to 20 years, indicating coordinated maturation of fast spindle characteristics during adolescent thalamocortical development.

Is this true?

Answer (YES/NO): YES